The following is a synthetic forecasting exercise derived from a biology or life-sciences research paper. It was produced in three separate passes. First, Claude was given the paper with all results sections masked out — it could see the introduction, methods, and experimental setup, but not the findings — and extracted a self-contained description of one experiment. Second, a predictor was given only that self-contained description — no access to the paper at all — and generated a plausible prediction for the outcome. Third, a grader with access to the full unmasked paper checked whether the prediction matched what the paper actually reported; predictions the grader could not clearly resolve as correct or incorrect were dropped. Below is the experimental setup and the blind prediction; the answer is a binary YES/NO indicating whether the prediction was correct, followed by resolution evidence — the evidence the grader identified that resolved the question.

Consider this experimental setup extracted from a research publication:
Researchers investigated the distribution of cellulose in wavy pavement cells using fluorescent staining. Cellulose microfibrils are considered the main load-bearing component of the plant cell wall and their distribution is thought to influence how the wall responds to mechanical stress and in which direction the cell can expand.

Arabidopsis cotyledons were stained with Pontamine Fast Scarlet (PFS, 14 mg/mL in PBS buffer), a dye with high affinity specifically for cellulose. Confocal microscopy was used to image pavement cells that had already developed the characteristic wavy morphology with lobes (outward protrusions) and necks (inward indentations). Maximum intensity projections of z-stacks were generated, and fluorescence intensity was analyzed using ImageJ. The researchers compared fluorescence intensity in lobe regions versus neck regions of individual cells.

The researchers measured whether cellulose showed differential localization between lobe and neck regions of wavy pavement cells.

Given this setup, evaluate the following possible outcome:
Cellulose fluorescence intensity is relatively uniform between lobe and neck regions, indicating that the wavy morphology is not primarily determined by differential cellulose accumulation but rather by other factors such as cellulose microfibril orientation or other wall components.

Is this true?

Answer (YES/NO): NO